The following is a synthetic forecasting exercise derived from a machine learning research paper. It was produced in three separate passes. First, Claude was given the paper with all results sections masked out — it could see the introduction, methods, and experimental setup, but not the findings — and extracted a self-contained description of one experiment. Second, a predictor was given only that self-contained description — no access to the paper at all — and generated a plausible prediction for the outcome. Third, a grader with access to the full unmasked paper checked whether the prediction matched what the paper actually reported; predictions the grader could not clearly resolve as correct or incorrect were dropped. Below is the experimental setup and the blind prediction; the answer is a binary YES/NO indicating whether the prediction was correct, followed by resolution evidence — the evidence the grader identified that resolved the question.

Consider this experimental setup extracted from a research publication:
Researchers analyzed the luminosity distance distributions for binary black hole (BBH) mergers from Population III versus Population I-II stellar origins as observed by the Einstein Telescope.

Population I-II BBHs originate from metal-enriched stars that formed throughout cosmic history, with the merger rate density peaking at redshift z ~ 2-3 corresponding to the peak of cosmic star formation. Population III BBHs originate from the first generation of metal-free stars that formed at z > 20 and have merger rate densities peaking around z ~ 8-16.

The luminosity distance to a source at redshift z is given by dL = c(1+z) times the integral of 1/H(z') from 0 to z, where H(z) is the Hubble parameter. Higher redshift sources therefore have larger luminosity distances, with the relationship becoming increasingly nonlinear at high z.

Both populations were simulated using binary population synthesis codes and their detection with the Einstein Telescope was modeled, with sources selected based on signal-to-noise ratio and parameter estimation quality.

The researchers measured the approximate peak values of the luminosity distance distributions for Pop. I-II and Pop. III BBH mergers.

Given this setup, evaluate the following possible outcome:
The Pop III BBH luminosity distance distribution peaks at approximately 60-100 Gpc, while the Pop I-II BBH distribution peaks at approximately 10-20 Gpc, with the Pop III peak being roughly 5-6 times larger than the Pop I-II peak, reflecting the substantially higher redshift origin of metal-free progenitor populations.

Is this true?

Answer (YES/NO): YES